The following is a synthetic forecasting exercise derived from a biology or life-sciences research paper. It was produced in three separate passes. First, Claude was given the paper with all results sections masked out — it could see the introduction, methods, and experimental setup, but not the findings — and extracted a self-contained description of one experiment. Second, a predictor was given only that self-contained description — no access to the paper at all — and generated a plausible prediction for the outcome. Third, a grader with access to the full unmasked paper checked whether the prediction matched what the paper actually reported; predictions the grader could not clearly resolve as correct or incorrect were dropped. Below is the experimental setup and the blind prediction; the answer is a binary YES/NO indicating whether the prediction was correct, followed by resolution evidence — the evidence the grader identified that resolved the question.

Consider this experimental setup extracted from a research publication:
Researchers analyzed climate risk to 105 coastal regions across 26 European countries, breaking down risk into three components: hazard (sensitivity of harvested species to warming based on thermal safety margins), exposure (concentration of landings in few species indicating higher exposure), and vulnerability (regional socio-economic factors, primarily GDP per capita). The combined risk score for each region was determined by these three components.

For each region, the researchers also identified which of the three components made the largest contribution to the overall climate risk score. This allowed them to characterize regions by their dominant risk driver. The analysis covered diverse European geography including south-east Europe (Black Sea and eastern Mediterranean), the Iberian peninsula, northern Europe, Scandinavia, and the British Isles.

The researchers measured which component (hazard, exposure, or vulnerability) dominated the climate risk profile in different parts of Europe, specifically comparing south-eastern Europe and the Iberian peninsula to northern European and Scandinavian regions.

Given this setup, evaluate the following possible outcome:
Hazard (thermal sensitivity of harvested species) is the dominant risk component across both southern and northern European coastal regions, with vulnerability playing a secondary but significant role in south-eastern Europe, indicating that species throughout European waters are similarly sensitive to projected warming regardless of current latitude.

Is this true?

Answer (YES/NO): NO